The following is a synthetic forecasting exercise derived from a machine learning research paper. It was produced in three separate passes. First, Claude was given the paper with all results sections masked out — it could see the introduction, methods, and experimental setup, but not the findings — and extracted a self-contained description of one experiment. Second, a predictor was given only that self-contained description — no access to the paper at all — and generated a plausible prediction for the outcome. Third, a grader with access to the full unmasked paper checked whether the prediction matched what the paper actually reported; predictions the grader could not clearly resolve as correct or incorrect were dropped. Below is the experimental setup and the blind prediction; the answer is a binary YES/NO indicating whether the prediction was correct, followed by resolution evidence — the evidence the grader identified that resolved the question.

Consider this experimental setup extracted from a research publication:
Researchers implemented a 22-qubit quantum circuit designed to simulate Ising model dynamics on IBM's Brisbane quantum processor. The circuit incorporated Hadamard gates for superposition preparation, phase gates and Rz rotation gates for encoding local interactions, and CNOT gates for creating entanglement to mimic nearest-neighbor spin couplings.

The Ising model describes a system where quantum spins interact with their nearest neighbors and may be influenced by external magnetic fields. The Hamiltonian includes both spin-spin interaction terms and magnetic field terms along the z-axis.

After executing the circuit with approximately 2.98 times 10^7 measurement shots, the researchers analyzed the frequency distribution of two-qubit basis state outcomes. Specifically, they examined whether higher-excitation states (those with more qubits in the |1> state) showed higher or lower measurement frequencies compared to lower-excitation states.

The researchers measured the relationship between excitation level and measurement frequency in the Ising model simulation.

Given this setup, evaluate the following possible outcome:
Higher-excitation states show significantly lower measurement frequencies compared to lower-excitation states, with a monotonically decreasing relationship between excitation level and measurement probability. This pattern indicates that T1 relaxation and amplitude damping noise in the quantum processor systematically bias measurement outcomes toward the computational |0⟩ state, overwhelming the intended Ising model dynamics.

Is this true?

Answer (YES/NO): NO